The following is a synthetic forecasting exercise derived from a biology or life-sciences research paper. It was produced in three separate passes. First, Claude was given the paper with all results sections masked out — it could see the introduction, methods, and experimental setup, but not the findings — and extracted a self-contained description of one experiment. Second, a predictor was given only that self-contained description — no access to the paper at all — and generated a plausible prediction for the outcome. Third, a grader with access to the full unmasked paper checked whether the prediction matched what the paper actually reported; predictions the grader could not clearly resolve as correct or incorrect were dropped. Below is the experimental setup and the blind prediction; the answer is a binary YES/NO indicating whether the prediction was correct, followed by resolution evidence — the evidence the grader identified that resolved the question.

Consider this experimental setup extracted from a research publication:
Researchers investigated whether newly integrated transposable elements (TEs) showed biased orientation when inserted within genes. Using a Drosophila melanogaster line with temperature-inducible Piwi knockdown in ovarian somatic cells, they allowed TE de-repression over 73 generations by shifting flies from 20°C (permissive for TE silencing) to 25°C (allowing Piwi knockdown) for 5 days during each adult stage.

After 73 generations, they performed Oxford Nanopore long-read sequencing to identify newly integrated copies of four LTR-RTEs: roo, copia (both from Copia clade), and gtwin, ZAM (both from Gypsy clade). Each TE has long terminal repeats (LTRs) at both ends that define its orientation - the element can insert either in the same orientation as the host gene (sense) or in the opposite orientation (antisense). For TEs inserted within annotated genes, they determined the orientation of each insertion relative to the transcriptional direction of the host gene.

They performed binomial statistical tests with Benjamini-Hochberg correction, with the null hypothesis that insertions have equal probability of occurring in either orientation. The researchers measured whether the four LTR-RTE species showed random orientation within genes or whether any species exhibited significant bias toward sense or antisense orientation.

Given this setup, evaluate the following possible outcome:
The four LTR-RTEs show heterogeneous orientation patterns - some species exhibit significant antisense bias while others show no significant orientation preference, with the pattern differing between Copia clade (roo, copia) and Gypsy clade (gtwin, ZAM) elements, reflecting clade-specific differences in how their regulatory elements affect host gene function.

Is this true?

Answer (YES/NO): NO